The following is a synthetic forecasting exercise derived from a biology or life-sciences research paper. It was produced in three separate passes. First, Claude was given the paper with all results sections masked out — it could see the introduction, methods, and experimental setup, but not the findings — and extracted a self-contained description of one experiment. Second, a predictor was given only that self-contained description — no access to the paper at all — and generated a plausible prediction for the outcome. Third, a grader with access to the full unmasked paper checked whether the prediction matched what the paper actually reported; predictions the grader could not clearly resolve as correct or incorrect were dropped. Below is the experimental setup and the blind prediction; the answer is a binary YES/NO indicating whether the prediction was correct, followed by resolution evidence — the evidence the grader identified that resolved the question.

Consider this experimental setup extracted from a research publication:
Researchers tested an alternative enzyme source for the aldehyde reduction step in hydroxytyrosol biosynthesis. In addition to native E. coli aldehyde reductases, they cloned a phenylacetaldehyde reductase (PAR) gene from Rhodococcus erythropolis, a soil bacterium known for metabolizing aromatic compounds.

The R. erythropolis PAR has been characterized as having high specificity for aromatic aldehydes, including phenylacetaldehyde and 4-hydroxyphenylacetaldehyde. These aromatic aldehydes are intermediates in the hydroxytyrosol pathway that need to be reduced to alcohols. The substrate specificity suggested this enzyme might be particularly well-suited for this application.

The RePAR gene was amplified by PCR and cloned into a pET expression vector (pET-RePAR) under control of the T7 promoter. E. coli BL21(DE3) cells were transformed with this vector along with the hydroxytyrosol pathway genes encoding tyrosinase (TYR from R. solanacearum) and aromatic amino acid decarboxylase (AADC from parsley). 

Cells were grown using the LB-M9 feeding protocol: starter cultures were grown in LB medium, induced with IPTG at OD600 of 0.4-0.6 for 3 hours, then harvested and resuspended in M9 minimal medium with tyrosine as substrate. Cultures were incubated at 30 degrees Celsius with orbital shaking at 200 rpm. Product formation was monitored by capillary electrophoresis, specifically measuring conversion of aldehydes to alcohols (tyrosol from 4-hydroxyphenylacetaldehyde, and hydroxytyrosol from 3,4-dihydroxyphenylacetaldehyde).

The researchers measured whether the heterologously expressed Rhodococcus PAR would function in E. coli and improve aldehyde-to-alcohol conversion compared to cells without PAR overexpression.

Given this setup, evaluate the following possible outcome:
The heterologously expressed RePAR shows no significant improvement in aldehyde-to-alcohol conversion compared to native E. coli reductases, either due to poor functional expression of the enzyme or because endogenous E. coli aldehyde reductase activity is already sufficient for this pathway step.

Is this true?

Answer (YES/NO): YES